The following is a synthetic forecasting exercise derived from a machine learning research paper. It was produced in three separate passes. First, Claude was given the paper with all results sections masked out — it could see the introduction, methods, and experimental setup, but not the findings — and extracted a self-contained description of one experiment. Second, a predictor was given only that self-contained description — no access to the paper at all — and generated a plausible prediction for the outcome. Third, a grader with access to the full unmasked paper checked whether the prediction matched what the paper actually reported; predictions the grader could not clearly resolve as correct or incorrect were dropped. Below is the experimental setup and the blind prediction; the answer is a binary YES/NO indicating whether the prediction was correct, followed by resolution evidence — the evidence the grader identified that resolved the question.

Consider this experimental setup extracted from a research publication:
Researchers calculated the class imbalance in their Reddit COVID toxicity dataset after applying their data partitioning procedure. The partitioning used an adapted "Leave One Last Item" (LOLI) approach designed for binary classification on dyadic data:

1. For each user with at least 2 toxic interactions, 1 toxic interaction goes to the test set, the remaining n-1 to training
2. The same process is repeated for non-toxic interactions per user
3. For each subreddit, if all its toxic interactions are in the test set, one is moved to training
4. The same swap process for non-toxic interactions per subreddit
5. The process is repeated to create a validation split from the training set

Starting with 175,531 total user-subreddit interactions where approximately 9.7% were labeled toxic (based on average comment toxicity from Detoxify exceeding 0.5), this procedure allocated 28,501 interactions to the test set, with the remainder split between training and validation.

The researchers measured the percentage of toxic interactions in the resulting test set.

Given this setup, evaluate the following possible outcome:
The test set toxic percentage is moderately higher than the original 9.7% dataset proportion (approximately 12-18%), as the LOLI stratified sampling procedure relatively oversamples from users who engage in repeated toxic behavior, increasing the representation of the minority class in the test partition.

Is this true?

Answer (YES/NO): YES